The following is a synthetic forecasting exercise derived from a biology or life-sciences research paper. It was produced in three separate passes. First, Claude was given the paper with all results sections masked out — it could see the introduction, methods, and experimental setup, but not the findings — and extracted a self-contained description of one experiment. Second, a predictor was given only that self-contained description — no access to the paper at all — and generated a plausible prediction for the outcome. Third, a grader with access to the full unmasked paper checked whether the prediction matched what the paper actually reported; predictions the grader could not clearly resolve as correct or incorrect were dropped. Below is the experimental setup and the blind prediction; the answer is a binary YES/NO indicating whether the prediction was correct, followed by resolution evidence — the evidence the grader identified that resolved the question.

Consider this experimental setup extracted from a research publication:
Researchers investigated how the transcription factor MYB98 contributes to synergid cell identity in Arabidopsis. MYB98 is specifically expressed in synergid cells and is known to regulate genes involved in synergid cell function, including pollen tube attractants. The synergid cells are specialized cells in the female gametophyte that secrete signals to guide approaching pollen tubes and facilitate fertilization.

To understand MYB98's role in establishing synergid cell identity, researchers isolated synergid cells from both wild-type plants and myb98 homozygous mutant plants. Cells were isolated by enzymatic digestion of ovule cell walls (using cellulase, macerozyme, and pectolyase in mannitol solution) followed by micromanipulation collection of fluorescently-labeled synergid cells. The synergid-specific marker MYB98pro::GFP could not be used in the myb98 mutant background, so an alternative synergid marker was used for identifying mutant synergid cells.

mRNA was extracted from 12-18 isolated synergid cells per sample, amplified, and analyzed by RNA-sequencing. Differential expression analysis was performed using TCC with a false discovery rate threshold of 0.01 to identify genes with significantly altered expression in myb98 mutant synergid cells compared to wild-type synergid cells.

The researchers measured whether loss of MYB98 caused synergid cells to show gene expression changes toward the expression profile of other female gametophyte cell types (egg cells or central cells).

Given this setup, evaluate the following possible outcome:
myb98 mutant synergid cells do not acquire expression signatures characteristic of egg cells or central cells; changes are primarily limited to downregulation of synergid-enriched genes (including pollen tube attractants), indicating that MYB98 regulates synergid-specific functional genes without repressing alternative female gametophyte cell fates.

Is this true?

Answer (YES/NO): NO